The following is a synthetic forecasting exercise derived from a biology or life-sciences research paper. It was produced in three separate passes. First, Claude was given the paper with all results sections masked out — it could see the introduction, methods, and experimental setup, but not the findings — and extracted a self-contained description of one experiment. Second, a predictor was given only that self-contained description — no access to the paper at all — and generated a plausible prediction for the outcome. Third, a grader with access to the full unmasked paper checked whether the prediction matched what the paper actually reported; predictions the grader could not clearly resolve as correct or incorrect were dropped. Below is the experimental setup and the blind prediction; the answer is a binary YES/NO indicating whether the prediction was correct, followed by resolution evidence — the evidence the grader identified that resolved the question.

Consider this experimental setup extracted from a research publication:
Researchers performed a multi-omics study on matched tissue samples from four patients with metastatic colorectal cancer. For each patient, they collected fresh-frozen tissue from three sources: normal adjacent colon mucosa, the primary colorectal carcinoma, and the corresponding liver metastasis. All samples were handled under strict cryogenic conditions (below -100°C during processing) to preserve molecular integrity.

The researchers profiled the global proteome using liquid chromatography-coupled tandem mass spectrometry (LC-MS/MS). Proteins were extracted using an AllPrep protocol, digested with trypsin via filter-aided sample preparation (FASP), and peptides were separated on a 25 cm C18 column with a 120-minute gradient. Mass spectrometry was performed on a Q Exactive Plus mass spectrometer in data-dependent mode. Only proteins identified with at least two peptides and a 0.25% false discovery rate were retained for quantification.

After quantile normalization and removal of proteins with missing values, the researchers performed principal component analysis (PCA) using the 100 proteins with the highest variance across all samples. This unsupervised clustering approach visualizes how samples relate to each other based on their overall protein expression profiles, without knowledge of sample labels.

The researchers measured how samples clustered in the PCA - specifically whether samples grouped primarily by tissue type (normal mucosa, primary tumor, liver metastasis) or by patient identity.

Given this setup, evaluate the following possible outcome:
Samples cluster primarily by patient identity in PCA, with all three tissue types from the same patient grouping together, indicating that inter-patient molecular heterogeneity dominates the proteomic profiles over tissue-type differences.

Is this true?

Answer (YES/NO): NO